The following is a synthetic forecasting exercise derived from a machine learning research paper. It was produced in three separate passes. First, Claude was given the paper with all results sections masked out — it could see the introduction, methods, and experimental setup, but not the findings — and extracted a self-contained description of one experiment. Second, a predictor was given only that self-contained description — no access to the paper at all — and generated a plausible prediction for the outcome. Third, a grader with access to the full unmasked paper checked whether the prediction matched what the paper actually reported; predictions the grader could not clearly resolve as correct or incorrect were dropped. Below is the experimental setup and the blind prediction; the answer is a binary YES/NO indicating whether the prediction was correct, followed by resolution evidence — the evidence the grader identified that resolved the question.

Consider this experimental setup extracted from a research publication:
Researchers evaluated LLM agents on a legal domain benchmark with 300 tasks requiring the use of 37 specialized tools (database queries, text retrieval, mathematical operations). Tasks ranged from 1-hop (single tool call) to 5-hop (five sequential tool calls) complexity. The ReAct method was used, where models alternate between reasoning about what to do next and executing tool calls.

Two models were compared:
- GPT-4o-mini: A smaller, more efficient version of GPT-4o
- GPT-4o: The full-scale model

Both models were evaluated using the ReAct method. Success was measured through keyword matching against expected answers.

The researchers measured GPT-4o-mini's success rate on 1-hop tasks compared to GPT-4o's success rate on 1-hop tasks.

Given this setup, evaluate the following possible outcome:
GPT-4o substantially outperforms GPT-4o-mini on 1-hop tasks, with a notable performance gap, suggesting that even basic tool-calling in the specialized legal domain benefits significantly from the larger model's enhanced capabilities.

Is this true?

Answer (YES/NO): NO